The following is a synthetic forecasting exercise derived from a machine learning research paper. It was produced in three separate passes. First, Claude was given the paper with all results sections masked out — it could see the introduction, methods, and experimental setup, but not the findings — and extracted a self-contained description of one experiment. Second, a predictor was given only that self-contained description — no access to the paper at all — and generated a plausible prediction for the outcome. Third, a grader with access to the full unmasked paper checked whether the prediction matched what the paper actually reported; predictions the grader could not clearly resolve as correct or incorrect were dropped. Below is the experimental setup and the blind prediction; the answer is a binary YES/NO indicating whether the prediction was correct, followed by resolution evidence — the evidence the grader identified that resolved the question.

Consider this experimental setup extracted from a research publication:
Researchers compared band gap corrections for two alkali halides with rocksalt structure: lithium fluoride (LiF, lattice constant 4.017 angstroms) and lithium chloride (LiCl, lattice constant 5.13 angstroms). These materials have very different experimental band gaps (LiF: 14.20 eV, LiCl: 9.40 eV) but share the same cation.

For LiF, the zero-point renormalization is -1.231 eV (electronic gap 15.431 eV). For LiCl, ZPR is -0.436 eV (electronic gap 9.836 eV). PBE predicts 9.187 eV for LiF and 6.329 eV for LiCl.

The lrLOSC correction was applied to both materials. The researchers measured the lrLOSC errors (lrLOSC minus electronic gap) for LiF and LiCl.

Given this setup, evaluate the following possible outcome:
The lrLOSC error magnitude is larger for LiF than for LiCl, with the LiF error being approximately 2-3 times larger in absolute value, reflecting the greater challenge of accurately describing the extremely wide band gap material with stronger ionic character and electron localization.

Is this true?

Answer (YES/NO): NO